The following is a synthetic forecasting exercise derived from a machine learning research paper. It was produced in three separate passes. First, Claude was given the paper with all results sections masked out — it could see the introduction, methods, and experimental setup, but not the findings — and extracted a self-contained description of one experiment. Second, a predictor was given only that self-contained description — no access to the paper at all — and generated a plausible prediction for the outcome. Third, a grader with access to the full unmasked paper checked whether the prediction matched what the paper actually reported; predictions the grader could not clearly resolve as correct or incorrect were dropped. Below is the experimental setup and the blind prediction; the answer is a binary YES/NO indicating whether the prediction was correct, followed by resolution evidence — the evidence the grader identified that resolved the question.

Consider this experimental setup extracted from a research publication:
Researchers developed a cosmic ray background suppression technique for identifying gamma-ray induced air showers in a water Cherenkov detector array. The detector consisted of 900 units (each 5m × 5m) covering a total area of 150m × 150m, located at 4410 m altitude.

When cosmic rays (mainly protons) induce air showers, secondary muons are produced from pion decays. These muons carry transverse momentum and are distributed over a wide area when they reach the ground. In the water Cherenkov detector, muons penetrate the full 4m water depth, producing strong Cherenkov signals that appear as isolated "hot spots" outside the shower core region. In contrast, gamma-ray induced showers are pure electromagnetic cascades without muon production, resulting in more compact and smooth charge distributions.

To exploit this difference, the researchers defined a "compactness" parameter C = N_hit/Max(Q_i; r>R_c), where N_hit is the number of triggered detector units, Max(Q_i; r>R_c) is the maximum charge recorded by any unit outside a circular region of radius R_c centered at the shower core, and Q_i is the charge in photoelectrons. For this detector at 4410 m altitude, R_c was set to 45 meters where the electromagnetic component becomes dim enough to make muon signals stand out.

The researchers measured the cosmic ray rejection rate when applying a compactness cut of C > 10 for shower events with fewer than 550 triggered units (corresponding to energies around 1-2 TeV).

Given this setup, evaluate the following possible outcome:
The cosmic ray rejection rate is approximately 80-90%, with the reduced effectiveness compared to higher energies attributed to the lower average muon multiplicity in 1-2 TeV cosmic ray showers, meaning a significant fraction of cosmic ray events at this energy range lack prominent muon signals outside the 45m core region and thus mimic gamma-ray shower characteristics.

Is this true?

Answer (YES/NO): NO